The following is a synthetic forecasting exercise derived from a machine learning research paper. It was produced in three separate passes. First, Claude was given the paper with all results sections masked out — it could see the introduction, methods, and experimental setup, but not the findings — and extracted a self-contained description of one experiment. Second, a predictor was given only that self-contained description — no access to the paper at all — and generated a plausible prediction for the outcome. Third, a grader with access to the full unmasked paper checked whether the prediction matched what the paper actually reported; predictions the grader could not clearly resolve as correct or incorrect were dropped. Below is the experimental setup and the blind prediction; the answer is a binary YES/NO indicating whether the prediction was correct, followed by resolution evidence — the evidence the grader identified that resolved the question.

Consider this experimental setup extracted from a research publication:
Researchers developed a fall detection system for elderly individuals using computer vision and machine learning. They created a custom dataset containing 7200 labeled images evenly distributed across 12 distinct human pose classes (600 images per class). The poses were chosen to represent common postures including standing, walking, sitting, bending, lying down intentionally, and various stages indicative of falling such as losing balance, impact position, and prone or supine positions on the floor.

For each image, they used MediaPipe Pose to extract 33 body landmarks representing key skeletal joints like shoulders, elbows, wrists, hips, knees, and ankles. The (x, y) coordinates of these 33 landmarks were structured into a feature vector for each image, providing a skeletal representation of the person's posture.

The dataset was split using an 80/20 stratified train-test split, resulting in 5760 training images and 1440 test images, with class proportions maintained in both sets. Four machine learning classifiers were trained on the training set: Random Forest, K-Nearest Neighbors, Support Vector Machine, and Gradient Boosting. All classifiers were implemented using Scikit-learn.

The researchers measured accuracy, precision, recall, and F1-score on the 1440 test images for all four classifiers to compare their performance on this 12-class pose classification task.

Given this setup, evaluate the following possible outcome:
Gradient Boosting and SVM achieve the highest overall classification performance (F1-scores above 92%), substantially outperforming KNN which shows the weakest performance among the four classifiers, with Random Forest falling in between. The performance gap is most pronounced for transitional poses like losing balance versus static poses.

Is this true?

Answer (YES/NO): NO